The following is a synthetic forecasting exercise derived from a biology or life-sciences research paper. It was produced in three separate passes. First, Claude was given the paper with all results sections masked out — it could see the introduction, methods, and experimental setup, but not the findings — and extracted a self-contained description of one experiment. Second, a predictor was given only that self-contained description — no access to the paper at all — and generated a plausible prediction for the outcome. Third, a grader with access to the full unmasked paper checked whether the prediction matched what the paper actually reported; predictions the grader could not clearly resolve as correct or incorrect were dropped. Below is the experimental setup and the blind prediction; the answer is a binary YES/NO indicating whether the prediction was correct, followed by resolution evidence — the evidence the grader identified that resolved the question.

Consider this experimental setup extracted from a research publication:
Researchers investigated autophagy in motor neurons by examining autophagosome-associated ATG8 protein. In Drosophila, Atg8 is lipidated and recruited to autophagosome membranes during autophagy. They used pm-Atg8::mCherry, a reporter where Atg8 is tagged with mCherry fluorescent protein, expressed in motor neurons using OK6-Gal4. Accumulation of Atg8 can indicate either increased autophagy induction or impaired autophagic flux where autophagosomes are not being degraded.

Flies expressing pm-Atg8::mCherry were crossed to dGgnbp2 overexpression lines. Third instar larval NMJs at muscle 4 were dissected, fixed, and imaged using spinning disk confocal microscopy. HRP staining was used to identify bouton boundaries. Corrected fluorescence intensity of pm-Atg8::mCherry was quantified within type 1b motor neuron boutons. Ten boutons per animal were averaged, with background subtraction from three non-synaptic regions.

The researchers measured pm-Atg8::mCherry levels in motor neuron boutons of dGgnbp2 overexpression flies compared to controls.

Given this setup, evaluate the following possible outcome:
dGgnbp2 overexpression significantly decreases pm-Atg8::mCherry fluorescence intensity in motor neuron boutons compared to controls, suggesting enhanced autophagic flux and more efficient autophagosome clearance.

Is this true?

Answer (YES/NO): NO